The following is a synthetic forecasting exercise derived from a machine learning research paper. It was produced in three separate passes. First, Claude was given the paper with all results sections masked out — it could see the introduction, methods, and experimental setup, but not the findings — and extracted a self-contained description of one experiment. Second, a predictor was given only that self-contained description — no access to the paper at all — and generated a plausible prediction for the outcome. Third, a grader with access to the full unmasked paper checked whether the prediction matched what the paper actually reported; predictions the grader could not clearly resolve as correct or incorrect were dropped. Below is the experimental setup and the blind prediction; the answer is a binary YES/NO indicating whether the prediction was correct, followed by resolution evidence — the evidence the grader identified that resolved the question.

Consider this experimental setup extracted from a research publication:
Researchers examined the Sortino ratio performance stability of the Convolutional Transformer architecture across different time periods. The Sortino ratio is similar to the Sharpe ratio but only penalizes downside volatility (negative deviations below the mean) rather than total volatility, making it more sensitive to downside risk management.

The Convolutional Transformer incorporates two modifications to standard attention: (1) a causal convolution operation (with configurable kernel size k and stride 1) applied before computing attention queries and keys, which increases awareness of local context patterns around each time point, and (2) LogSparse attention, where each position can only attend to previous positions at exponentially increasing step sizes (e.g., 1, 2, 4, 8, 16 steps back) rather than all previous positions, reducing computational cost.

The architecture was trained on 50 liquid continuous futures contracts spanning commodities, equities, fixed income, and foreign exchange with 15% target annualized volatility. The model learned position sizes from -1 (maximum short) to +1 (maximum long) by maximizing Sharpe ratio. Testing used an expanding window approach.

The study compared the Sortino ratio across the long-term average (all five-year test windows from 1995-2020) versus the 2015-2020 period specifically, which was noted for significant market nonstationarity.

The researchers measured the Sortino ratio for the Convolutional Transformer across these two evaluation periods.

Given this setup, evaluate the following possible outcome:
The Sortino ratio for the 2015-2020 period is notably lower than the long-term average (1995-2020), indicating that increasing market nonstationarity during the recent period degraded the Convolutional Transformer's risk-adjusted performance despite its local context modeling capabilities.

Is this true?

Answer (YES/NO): NO